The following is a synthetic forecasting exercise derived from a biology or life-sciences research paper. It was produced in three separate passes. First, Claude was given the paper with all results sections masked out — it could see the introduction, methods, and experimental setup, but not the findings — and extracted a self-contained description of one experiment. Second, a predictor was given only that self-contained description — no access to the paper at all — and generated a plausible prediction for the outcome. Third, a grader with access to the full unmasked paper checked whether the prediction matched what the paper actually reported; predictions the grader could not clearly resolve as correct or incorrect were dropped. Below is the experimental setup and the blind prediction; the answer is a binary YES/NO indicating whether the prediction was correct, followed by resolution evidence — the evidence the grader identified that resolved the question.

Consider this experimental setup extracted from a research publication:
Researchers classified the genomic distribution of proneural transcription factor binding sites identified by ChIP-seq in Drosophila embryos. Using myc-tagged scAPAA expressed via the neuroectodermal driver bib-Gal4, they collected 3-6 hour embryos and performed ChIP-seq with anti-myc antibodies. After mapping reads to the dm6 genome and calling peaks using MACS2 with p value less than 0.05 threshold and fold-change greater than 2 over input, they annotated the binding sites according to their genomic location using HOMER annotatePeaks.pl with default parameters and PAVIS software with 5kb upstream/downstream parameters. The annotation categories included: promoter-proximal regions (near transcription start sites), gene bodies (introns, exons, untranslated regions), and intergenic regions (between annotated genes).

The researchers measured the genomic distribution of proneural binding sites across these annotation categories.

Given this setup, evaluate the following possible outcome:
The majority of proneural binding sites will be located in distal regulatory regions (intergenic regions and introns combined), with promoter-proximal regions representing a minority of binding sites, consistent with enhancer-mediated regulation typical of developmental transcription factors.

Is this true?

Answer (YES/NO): NO